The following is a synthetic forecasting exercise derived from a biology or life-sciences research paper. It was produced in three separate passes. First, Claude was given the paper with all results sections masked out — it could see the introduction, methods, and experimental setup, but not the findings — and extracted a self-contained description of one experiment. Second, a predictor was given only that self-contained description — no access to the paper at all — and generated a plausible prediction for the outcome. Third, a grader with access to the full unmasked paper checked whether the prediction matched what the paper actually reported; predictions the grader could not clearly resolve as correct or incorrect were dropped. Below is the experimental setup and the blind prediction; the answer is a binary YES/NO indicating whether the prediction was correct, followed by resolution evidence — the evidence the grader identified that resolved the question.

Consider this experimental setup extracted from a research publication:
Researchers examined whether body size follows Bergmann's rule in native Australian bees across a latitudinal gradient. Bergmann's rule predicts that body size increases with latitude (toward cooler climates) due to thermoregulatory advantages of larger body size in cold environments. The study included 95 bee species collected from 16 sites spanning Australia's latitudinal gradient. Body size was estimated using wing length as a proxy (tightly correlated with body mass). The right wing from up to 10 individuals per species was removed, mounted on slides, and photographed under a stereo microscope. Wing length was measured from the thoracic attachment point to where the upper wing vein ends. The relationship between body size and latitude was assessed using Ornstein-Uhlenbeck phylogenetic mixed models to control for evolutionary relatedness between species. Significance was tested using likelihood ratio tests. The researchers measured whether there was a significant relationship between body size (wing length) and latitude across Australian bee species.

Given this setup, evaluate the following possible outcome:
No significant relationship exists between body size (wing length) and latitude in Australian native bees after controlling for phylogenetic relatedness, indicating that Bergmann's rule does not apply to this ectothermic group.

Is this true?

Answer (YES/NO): YES